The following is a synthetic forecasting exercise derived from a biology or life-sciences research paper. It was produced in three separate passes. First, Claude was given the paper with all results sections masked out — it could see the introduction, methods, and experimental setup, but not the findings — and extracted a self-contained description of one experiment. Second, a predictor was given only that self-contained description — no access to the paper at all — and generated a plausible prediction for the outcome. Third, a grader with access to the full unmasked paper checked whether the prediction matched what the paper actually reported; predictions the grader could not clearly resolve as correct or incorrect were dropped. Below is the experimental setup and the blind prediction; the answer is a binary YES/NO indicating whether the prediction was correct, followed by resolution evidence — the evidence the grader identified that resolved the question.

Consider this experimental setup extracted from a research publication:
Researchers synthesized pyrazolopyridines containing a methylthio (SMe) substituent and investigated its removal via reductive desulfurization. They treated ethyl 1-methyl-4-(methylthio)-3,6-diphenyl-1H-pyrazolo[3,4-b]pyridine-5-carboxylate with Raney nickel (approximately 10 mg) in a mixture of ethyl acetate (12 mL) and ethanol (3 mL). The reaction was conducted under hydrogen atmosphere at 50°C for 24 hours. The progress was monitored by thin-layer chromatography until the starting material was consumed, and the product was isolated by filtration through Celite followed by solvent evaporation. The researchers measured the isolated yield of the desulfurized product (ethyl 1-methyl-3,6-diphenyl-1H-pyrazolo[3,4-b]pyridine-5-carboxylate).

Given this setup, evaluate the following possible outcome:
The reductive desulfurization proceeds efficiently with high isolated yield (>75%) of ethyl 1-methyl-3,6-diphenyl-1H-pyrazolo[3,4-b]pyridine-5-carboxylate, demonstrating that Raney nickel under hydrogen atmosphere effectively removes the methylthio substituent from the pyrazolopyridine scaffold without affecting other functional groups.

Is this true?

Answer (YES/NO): YES